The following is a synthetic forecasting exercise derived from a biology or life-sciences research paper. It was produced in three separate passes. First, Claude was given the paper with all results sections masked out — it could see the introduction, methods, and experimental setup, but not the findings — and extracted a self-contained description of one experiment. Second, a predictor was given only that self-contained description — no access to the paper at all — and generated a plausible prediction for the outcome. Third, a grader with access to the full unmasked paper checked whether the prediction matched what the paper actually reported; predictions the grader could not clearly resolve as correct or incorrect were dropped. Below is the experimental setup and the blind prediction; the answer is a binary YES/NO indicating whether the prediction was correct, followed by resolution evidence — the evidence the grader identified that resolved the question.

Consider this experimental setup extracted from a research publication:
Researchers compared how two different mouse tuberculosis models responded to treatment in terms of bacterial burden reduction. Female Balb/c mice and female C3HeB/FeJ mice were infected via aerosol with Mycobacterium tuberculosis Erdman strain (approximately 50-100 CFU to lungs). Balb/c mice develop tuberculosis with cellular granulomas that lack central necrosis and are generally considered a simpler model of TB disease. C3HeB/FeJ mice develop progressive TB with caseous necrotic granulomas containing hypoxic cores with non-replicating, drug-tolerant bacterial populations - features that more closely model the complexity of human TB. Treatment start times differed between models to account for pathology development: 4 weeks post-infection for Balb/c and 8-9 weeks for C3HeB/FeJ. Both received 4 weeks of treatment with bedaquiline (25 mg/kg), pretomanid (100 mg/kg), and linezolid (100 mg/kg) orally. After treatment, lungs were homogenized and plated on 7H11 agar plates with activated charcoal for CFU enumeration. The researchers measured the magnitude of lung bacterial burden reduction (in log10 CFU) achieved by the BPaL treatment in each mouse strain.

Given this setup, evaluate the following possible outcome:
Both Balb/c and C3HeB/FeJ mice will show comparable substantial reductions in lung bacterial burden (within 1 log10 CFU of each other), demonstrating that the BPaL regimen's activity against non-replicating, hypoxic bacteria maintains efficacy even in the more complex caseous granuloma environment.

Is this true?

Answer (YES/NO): NO